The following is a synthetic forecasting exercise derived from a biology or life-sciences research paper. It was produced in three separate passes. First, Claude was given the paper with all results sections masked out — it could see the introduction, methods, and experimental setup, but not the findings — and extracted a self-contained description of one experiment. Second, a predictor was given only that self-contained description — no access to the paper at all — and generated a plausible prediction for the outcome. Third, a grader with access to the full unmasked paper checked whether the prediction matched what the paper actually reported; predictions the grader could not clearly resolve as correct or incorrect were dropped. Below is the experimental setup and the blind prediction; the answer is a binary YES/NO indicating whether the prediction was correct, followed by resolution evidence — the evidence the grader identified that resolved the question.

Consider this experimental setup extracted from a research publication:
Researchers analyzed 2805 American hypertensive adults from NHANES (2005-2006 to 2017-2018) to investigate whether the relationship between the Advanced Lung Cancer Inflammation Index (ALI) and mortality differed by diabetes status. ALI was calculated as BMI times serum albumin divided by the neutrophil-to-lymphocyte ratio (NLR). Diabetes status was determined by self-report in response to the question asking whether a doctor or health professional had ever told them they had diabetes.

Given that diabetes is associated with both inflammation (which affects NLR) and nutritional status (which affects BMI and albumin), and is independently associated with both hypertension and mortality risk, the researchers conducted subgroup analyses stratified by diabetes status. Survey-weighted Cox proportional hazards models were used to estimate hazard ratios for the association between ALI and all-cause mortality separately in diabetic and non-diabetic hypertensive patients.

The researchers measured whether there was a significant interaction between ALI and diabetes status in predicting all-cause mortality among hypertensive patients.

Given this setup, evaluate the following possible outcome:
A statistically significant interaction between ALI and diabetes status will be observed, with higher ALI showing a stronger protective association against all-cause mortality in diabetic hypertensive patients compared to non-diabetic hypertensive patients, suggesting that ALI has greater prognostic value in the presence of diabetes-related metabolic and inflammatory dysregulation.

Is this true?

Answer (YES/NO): NO